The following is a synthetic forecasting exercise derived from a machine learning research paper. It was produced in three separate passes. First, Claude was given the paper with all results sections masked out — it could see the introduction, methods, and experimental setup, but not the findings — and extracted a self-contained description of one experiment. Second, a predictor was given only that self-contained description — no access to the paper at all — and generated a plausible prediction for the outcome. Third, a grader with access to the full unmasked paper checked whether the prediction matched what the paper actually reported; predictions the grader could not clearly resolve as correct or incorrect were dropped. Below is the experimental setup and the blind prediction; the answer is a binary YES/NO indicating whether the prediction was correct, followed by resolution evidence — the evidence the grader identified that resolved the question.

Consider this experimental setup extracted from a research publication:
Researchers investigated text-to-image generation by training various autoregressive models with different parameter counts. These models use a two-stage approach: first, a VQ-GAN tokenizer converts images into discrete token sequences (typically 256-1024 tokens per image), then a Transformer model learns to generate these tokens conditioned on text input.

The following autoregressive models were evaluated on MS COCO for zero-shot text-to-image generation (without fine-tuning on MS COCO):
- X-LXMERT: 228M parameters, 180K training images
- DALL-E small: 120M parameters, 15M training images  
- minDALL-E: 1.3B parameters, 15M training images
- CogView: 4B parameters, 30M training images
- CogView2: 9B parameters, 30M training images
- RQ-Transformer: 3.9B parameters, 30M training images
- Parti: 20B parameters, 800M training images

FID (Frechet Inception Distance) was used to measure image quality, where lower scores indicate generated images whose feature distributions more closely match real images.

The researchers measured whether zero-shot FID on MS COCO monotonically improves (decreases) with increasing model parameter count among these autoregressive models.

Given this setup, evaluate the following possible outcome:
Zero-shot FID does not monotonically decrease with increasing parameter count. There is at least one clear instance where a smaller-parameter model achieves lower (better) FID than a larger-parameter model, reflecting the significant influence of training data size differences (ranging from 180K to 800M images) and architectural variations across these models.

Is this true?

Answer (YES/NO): YES